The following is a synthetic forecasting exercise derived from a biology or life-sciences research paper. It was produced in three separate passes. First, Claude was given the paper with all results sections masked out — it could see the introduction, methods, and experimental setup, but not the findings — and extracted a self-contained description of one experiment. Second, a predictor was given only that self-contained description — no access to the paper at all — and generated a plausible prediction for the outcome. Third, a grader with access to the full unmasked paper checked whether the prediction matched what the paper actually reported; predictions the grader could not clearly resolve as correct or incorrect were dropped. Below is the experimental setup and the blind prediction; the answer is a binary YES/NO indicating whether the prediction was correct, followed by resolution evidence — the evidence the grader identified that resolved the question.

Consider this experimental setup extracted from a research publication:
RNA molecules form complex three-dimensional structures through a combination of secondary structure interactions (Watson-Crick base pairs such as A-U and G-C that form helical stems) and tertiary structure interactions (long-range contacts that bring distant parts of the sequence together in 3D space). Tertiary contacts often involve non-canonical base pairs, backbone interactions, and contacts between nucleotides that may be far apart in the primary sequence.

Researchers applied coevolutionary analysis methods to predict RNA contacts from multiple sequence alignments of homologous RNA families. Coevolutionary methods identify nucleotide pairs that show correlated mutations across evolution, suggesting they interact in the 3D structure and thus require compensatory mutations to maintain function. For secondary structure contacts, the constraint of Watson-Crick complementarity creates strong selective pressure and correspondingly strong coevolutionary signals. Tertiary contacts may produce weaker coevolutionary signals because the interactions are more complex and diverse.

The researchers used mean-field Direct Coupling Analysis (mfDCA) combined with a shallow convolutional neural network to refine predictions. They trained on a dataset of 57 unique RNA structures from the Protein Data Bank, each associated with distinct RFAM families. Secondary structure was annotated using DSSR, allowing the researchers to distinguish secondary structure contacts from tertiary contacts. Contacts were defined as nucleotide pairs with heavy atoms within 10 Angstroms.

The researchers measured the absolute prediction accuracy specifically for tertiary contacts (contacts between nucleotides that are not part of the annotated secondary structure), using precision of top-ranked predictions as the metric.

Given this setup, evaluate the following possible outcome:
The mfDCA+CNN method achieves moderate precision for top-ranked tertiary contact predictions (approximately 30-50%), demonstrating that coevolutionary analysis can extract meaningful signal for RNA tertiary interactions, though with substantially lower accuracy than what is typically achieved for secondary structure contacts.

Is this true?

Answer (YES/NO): YES